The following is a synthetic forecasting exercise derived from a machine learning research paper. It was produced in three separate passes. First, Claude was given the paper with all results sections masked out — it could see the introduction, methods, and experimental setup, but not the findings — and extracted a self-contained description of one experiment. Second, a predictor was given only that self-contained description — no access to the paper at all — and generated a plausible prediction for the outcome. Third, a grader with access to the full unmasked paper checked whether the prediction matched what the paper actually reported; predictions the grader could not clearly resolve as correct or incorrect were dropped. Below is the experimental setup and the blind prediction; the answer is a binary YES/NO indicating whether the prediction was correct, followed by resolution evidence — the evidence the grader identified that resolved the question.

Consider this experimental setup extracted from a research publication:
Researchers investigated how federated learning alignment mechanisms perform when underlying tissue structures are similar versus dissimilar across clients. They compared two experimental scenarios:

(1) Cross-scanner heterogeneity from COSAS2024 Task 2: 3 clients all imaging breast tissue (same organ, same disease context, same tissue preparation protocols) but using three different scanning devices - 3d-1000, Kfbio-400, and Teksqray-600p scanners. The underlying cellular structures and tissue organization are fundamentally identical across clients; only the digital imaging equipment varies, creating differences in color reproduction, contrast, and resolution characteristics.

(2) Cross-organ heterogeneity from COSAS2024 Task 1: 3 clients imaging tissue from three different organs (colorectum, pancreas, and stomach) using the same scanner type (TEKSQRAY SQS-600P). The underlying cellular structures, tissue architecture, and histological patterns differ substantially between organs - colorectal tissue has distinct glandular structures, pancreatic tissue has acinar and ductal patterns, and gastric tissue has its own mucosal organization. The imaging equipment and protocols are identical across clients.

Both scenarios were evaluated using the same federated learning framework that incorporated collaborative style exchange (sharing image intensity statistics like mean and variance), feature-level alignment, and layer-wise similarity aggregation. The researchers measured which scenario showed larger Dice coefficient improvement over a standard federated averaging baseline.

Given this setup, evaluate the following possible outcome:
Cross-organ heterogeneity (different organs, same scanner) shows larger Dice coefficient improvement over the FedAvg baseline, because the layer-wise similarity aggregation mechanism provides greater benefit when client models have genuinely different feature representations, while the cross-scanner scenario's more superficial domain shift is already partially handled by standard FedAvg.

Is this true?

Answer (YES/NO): YES